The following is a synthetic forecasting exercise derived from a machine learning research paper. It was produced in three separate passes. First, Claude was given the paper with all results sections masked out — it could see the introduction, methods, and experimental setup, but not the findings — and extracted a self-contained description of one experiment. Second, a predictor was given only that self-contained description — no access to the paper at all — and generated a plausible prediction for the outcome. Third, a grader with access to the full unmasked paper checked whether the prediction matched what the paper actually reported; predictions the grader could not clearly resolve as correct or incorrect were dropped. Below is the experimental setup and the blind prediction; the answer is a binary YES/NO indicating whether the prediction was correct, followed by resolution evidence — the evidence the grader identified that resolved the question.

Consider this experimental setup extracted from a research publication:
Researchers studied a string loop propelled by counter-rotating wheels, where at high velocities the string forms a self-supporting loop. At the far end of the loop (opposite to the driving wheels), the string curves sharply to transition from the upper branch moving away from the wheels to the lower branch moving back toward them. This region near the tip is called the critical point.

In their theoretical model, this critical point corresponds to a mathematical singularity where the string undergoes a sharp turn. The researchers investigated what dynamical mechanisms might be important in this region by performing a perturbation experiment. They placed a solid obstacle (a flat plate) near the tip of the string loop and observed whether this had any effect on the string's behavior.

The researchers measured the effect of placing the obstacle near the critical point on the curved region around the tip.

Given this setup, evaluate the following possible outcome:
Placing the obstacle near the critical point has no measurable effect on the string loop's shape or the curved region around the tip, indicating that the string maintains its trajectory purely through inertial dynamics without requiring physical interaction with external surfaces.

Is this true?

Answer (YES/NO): NO